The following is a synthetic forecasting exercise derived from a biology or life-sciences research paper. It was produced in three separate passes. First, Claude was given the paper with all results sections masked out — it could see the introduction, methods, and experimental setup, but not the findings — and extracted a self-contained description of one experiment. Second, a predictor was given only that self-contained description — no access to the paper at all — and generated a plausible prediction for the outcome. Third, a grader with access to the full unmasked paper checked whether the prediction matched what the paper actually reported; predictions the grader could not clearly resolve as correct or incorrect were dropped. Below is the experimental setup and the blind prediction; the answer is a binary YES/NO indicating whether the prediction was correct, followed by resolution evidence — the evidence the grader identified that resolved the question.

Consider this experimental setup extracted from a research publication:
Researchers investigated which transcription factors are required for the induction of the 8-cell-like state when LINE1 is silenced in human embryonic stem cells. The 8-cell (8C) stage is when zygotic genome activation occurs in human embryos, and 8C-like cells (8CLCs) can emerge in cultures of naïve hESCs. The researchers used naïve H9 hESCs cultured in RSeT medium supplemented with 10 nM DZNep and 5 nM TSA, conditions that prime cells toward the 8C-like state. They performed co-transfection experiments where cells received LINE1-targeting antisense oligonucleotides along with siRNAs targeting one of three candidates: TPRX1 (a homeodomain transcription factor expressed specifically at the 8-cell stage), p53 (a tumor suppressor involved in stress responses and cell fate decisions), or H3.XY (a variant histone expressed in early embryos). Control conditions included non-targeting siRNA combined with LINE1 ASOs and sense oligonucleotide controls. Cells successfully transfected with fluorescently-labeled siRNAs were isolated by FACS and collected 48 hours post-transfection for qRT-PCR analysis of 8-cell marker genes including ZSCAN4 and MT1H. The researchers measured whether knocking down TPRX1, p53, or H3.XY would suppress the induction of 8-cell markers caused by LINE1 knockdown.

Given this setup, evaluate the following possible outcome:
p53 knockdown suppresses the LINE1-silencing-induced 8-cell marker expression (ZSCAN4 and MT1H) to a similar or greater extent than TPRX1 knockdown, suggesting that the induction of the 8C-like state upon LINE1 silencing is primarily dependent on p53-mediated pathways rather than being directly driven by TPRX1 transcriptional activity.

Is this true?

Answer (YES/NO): NO